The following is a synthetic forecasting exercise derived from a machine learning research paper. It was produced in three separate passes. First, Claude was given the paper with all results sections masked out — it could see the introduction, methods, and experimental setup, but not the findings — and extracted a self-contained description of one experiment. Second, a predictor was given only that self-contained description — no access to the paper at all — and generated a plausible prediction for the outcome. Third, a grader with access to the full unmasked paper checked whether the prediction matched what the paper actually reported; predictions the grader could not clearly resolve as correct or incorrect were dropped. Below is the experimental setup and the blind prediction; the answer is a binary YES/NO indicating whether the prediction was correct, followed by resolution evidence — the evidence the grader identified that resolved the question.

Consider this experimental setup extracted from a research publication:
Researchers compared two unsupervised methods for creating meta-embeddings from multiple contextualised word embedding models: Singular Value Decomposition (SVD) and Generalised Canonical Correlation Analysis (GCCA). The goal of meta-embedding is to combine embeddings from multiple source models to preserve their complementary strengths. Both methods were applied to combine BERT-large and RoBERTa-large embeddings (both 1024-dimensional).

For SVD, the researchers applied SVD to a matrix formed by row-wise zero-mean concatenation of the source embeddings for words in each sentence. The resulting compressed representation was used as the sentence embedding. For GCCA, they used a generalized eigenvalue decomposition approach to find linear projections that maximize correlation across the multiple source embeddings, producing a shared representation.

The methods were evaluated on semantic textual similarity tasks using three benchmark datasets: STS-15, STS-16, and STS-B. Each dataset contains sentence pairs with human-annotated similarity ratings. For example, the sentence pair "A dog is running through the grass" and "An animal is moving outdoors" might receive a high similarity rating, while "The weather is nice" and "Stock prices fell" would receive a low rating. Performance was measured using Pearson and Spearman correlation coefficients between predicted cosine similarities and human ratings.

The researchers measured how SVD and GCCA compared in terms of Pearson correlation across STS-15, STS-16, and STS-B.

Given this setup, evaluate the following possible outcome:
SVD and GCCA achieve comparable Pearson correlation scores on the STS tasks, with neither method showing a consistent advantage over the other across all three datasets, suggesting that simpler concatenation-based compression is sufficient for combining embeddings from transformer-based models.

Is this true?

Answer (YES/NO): NO